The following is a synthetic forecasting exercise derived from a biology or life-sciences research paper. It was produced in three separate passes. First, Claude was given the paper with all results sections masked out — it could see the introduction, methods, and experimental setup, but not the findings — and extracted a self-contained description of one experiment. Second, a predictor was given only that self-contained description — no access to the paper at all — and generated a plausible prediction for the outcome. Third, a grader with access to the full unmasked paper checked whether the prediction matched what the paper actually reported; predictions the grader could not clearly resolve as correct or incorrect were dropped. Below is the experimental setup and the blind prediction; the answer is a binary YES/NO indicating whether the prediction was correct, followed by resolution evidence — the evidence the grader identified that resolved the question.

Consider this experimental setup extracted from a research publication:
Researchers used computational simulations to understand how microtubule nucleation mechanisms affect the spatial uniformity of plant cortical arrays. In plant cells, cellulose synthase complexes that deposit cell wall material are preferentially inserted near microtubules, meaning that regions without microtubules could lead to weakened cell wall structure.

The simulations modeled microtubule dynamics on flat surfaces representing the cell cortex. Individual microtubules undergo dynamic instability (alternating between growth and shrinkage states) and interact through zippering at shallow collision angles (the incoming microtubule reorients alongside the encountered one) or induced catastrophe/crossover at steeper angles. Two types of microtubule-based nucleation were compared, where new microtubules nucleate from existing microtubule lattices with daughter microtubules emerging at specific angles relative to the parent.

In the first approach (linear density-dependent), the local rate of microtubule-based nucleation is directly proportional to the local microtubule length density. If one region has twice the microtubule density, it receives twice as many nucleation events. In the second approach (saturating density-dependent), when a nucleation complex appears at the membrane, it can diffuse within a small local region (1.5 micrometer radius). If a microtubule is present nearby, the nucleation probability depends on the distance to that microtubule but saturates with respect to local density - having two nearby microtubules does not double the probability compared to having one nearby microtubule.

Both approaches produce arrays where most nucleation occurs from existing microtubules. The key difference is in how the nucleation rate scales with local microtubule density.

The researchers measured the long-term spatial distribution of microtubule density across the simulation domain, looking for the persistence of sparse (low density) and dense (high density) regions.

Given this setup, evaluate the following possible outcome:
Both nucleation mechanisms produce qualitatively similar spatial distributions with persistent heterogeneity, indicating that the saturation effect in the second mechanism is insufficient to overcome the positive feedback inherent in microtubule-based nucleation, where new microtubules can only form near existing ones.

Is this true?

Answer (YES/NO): NO